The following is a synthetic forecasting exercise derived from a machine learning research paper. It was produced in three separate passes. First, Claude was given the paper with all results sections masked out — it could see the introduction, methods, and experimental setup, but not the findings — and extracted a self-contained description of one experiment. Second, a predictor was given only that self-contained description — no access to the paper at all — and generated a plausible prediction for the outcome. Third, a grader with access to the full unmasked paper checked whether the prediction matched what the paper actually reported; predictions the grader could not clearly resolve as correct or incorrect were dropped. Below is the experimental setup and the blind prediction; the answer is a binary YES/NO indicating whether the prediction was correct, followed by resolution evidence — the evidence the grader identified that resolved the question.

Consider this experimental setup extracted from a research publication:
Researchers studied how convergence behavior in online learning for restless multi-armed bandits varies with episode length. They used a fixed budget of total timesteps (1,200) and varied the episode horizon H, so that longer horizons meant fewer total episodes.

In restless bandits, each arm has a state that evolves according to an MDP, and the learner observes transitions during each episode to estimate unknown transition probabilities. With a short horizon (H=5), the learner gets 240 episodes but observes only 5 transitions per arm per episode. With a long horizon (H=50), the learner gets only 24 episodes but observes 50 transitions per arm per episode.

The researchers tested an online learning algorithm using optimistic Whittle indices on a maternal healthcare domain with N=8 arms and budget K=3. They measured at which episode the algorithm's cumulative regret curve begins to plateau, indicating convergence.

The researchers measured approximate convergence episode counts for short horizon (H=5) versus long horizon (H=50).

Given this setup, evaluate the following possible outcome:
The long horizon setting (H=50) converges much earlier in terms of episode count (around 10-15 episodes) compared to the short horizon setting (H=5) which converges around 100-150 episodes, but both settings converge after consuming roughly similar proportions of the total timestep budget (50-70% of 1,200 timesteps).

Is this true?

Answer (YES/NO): NO